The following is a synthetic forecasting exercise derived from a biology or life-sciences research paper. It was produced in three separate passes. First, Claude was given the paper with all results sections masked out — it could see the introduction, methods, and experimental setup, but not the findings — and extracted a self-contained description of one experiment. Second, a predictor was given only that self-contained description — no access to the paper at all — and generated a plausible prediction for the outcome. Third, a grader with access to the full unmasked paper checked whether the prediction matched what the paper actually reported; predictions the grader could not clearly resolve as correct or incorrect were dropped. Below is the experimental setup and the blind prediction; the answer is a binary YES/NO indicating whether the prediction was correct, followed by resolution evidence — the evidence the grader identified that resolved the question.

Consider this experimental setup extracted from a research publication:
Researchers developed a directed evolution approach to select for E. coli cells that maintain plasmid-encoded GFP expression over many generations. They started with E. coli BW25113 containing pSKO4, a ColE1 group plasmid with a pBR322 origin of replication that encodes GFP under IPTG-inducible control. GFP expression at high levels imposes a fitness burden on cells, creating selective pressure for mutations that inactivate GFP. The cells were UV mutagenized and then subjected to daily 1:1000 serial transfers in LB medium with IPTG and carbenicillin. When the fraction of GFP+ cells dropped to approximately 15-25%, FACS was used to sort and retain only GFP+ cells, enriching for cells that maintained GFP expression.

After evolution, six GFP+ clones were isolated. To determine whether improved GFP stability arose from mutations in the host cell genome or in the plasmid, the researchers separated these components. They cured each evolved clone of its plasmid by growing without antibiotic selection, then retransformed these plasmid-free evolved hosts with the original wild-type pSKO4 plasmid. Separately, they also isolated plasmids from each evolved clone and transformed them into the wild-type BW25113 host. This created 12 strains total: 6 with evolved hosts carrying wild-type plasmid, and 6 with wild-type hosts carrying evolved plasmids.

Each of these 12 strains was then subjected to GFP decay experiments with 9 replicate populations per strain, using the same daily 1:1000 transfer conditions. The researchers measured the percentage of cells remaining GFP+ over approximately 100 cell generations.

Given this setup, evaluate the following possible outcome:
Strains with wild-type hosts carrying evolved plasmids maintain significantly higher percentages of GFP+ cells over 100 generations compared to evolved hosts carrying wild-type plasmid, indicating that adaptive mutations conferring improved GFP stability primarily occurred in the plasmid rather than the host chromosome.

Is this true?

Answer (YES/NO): NO